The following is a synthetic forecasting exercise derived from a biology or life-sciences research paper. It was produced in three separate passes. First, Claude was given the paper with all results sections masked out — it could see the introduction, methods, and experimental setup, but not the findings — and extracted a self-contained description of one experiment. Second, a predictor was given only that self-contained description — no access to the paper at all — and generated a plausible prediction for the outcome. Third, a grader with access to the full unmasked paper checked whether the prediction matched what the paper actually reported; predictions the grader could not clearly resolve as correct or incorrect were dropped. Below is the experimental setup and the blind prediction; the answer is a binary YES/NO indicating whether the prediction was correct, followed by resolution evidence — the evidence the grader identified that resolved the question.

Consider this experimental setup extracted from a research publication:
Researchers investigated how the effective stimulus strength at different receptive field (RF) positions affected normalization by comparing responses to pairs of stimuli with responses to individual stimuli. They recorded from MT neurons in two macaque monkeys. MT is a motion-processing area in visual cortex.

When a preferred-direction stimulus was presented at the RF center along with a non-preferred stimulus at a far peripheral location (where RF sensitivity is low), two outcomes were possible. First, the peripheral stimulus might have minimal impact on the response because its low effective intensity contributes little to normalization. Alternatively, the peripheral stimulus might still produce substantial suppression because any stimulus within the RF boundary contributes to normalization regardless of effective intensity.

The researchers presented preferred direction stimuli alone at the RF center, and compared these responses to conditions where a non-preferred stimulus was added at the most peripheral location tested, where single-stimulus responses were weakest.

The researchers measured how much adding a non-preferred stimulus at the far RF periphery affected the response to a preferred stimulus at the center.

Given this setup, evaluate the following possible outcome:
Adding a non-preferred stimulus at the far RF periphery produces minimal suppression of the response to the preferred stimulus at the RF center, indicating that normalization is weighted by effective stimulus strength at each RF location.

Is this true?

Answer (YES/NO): YES